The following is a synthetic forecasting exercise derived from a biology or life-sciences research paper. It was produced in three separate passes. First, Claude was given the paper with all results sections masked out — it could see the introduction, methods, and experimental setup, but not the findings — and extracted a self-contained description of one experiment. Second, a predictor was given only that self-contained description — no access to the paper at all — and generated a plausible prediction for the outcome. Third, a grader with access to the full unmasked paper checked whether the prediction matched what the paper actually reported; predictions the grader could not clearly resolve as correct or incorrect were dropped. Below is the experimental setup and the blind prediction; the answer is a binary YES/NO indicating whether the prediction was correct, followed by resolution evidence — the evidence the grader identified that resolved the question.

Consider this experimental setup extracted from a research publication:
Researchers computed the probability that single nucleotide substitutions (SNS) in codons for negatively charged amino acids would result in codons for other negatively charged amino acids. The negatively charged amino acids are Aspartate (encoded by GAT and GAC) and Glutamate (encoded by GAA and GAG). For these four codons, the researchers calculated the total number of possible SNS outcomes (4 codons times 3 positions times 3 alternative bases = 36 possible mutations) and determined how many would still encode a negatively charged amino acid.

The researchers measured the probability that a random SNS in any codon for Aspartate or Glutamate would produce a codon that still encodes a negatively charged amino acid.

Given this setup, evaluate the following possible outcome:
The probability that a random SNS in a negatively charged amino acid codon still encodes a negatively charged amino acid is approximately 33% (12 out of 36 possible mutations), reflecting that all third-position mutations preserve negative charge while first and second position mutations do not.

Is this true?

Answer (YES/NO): YES